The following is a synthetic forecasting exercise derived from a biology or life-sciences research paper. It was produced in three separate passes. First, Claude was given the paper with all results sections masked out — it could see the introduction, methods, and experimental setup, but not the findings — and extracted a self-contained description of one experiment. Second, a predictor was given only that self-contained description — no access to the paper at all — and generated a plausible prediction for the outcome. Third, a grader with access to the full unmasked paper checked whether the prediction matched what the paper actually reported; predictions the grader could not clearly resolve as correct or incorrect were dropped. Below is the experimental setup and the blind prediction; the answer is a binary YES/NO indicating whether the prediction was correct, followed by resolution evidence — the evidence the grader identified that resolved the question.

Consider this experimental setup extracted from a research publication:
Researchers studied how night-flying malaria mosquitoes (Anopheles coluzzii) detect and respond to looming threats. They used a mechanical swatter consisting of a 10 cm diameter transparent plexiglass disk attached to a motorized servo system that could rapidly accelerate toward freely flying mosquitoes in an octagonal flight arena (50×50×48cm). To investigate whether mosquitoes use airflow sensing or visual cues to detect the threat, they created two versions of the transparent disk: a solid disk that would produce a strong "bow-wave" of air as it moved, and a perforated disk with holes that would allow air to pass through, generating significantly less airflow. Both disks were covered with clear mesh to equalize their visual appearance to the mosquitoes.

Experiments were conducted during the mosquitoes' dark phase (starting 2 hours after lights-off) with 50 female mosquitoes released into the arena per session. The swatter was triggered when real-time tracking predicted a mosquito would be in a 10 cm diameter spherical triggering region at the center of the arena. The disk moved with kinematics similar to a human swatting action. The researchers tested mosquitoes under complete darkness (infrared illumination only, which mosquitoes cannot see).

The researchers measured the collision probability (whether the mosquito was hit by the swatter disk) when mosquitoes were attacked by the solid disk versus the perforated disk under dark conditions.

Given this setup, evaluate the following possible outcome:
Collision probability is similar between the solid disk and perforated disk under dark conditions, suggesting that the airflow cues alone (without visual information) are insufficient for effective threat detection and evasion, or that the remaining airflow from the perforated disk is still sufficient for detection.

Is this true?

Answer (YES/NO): NO